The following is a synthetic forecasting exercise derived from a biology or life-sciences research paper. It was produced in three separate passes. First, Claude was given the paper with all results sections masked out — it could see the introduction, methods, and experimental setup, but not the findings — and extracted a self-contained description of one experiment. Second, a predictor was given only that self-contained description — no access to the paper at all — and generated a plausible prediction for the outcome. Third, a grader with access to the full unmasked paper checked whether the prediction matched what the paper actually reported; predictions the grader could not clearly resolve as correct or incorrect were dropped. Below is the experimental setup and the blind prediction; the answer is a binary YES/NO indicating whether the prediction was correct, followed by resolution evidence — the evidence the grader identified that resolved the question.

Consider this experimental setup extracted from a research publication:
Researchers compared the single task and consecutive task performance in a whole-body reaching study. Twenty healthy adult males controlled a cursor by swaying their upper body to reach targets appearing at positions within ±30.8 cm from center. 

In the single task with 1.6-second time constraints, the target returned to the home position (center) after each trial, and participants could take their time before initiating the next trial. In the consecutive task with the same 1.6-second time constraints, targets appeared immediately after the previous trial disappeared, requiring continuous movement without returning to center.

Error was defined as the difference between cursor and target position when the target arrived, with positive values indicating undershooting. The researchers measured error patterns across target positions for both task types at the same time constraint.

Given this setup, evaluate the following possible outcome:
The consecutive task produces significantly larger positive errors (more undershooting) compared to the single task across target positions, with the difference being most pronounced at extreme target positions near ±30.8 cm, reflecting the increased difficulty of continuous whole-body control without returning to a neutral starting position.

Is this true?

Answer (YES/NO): NO